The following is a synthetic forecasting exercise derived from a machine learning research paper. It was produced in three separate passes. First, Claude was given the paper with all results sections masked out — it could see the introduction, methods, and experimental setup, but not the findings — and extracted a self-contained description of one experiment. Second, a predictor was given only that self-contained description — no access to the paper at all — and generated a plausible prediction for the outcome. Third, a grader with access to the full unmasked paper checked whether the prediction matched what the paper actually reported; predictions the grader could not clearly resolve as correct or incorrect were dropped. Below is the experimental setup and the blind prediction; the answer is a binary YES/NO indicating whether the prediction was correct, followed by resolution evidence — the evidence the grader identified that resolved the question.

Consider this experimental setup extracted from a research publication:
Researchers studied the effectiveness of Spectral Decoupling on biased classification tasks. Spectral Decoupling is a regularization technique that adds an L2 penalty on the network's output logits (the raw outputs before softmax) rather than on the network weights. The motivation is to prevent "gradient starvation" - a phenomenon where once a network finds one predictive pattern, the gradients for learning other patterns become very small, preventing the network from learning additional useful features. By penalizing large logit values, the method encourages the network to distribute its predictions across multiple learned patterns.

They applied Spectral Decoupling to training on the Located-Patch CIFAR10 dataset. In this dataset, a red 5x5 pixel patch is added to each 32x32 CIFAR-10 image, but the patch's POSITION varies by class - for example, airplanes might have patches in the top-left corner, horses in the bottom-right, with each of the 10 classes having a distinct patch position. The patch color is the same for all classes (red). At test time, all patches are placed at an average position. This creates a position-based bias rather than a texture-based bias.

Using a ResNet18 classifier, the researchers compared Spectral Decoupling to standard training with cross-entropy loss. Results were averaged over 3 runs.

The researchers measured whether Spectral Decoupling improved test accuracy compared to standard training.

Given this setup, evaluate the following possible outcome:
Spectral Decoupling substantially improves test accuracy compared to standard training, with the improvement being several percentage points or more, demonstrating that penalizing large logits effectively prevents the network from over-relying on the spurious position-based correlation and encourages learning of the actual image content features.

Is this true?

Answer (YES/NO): NO